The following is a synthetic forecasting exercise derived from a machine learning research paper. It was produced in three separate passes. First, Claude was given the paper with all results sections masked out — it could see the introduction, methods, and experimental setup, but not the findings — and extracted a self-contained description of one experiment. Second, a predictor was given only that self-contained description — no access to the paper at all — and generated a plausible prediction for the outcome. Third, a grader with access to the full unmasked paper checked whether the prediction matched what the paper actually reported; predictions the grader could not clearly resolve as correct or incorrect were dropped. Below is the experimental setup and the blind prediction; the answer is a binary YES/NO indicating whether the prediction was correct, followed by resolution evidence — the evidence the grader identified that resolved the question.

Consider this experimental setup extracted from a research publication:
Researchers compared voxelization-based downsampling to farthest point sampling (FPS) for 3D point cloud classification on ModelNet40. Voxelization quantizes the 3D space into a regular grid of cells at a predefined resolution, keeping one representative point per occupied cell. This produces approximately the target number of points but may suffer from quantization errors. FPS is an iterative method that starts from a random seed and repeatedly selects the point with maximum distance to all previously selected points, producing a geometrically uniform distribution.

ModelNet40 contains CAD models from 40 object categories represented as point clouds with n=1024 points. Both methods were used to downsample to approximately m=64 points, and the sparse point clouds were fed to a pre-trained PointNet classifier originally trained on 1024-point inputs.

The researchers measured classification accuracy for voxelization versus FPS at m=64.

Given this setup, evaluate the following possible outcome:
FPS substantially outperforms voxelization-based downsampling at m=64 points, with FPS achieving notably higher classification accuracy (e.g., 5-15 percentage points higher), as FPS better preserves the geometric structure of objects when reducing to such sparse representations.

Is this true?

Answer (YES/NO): NO